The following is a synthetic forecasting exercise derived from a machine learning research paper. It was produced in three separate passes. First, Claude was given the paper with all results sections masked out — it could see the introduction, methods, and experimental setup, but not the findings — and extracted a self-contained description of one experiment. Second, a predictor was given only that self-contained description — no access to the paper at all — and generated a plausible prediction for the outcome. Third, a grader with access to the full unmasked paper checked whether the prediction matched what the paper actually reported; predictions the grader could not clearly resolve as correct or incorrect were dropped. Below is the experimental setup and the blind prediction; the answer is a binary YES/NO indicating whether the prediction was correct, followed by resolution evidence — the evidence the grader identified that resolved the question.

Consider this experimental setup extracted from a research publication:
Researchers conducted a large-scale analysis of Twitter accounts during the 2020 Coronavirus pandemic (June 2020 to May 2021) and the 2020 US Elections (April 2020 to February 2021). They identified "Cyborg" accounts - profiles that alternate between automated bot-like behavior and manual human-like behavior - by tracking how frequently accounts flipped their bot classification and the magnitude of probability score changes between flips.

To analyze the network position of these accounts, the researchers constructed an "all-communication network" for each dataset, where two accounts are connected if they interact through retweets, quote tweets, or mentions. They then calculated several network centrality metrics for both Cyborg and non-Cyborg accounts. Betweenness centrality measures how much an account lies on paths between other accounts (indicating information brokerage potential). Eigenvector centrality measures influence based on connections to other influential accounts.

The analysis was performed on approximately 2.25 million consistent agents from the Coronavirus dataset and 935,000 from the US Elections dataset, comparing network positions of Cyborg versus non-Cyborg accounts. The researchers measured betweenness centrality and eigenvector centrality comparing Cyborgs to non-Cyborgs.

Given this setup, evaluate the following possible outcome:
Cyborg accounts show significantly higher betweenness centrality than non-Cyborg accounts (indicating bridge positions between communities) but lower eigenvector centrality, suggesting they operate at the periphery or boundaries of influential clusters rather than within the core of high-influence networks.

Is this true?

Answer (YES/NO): YES